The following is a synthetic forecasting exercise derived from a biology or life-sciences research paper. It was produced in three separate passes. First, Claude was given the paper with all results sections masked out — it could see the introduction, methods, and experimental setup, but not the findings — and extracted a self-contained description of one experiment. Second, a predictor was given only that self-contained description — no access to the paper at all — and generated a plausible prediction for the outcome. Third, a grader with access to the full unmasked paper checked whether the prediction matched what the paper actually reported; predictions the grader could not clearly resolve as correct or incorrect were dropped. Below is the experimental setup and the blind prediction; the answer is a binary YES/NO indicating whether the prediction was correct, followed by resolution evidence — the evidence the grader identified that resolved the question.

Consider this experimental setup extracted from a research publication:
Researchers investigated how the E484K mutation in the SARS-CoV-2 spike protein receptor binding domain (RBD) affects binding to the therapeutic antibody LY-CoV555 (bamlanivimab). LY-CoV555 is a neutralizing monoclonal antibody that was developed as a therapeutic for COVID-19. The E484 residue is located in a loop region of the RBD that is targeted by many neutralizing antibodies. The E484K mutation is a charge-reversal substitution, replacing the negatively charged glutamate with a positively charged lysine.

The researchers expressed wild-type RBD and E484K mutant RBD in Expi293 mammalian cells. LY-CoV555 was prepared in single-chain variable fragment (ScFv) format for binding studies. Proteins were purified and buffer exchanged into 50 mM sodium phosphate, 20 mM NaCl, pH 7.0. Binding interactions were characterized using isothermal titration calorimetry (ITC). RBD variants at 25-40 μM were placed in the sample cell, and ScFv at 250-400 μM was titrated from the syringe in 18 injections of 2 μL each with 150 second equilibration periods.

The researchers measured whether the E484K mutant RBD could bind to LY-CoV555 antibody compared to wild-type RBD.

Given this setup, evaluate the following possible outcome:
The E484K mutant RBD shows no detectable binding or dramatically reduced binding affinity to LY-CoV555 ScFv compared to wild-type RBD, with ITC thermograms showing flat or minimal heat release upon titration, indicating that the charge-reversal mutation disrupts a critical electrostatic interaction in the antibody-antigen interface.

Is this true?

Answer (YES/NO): YES